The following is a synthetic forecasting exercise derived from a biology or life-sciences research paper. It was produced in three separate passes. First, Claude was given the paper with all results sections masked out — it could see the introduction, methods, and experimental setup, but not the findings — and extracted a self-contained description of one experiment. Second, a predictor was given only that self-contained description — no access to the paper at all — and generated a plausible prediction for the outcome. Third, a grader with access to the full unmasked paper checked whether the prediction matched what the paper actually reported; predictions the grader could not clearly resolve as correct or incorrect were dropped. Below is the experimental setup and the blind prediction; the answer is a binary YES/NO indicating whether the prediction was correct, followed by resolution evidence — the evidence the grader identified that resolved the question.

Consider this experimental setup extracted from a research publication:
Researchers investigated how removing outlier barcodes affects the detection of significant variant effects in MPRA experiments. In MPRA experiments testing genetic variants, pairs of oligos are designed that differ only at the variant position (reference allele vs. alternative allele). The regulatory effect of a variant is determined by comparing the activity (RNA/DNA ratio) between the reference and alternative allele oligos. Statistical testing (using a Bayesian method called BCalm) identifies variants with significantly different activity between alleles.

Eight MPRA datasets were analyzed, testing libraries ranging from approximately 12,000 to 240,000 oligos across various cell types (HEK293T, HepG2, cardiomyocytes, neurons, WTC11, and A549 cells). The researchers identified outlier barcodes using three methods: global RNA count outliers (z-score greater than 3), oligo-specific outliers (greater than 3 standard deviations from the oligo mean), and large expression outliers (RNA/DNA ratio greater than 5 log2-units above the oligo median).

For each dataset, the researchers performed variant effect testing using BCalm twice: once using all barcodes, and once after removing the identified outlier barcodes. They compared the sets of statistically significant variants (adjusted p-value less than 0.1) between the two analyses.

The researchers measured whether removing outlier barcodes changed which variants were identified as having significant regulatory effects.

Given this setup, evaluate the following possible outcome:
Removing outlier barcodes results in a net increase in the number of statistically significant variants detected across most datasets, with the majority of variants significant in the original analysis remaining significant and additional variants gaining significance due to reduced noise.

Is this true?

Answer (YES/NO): NO